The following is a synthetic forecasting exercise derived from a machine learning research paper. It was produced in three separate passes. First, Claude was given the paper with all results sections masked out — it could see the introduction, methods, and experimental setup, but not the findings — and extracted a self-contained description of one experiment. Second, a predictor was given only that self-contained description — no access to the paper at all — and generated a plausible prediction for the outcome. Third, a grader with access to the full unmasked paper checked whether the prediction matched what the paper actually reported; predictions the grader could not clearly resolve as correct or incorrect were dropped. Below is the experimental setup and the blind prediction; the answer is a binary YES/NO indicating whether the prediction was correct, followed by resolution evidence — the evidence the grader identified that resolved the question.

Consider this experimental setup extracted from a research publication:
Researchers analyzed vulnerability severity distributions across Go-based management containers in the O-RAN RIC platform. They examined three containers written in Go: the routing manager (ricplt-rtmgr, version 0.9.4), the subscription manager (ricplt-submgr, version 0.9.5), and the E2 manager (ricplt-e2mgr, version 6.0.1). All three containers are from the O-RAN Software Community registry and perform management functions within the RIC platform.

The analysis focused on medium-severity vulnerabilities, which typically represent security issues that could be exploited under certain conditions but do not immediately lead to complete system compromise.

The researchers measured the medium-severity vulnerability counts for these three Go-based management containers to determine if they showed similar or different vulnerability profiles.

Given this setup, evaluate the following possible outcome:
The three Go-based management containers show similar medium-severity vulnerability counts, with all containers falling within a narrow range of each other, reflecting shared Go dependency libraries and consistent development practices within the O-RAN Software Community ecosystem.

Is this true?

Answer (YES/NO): YES